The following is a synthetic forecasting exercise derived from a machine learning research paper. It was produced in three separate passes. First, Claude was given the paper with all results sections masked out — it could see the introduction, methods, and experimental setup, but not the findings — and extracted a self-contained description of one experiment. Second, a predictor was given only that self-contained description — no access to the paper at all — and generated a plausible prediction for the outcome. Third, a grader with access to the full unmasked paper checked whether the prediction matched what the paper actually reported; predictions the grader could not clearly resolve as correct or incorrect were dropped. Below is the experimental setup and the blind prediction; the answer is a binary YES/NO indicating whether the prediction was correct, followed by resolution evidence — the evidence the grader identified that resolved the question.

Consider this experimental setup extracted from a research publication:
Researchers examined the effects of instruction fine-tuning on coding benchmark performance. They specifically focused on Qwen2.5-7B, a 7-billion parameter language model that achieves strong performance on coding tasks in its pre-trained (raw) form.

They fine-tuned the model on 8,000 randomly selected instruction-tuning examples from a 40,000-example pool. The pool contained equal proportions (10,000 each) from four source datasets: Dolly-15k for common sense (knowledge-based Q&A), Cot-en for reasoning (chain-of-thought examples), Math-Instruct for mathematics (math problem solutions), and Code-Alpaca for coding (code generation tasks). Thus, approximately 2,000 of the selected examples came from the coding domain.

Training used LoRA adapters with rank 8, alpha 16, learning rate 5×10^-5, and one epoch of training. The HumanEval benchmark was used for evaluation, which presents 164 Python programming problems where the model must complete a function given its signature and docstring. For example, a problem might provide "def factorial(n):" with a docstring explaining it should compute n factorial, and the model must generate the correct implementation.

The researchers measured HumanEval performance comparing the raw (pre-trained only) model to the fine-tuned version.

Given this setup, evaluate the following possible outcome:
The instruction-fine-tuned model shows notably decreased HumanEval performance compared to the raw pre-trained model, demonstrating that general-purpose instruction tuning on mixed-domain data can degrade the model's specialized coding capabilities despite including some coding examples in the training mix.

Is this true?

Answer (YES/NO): YES